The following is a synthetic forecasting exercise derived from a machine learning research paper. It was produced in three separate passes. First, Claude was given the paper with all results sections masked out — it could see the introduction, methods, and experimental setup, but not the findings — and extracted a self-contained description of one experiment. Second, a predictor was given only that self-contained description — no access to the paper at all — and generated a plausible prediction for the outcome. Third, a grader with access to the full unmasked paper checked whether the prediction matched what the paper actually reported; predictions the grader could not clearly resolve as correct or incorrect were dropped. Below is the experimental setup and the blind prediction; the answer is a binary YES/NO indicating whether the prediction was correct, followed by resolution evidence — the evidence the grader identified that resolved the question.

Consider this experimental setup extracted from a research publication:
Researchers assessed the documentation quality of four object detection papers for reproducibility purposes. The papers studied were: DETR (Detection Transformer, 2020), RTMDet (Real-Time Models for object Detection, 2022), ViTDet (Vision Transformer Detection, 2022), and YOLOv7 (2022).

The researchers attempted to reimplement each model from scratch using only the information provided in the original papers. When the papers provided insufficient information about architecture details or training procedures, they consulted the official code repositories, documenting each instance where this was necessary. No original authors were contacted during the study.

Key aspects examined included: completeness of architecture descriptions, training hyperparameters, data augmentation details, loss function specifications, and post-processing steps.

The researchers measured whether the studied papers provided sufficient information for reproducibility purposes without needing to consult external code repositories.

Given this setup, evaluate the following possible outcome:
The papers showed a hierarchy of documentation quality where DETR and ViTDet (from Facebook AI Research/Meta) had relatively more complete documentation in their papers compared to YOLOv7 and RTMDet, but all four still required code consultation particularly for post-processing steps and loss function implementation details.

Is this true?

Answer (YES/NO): NO